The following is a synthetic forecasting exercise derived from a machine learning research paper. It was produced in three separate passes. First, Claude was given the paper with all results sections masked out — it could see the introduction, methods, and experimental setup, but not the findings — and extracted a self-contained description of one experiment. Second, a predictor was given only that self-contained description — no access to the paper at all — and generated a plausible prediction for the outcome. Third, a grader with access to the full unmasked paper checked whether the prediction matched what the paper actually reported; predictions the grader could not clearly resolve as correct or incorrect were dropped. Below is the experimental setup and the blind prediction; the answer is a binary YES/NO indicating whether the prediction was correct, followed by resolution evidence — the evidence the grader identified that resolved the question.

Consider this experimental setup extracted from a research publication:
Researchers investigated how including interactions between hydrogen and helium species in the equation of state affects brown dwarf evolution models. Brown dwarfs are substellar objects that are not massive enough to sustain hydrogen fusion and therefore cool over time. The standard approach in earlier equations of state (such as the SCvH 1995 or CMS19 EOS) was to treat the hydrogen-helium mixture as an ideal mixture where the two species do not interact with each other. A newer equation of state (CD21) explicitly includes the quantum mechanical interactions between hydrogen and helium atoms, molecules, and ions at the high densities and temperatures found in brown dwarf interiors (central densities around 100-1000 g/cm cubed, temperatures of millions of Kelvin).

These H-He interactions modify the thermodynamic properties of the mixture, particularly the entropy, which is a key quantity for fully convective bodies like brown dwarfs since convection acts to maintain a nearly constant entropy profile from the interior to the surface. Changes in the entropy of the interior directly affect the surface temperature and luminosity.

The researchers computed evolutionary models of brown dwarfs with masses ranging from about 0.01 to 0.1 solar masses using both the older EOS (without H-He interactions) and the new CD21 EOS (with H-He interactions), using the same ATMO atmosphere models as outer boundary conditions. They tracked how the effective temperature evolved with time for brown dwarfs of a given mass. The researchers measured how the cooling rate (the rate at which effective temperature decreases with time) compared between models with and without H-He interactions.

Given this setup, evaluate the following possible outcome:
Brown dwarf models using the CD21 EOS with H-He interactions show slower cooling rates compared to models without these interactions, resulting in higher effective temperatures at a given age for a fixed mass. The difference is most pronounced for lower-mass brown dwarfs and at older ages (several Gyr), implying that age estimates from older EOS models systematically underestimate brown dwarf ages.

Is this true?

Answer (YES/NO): NO